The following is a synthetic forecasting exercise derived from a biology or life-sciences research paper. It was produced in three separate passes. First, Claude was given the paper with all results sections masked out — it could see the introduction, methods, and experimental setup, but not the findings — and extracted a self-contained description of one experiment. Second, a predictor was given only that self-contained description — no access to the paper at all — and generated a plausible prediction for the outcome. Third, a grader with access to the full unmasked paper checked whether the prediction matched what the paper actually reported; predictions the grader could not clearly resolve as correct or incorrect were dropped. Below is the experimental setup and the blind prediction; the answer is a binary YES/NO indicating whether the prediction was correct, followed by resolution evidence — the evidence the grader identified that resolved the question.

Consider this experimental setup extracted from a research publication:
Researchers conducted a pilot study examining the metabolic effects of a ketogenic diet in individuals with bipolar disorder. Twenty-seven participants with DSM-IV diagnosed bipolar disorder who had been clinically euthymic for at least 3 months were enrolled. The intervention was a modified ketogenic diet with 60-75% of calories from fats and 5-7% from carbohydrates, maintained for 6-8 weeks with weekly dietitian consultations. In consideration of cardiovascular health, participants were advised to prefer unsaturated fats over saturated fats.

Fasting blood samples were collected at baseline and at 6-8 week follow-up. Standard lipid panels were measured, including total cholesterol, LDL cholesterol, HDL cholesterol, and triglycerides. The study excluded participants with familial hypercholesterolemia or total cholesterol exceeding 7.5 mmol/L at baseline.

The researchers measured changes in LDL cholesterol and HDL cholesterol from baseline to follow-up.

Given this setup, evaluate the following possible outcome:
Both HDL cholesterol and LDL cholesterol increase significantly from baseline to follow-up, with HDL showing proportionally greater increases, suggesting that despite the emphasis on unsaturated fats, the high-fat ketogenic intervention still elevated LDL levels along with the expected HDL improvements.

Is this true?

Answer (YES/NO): NO